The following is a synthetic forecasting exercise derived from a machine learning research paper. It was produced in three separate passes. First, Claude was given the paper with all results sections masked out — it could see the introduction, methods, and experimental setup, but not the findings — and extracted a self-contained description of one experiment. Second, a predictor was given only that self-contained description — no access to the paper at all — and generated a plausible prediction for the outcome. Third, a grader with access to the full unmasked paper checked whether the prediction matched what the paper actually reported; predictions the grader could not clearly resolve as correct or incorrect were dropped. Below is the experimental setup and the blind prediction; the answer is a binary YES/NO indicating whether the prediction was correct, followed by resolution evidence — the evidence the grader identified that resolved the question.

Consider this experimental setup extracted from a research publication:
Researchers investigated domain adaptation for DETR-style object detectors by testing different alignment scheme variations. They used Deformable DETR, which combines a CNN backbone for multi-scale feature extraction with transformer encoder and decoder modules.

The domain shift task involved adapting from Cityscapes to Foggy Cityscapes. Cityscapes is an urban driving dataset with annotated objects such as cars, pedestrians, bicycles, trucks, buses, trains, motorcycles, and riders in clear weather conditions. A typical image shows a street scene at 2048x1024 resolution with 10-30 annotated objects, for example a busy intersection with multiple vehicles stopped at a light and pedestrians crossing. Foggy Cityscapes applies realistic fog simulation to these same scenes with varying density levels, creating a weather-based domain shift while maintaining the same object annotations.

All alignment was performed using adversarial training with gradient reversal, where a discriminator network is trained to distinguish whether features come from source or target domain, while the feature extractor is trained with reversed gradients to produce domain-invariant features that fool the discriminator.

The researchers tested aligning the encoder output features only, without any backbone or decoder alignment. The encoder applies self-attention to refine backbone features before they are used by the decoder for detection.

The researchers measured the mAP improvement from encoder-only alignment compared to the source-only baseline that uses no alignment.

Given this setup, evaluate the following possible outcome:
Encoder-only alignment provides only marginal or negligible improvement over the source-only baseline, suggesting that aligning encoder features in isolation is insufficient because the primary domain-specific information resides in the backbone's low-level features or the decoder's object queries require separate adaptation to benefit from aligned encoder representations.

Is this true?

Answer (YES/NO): YES